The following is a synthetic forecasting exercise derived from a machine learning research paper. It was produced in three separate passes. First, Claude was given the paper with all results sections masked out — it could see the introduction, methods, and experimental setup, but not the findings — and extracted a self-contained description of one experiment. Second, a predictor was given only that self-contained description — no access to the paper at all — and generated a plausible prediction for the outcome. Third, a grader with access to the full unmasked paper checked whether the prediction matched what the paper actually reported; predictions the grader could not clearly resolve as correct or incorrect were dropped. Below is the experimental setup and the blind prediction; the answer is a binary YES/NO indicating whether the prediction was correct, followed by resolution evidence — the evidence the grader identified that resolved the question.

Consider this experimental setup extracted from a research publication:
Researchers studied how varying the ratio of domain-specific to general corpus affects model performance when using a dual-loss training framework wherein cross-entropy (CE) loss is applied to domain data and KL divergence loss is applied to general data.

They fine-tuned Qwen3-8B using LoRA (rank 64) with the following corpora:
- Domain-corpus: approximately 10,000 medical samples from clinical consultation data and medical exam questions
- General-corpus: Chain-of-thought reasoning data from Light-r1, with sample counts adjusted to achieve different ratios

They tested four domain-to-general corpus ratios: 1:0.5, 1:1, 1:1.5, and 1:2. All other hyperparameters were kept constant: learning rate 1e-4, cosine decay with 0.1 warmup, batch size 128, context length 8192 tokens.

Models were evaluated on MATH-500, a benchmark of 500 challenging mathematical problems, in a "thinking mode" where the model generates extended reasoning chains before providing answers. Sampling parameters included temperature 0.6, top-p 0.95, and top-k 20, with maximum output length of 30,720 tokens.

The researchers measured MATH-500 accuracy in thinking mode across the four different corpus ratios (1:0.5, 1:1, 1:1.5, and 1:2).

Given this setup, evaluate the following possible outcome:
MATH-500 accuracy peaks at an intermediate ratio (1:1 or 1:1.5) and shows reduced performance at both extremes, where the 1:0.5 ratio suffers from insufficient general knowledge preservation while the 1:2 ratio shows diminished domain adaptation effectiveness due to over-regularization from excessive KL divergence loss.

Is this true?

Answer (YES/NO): YES